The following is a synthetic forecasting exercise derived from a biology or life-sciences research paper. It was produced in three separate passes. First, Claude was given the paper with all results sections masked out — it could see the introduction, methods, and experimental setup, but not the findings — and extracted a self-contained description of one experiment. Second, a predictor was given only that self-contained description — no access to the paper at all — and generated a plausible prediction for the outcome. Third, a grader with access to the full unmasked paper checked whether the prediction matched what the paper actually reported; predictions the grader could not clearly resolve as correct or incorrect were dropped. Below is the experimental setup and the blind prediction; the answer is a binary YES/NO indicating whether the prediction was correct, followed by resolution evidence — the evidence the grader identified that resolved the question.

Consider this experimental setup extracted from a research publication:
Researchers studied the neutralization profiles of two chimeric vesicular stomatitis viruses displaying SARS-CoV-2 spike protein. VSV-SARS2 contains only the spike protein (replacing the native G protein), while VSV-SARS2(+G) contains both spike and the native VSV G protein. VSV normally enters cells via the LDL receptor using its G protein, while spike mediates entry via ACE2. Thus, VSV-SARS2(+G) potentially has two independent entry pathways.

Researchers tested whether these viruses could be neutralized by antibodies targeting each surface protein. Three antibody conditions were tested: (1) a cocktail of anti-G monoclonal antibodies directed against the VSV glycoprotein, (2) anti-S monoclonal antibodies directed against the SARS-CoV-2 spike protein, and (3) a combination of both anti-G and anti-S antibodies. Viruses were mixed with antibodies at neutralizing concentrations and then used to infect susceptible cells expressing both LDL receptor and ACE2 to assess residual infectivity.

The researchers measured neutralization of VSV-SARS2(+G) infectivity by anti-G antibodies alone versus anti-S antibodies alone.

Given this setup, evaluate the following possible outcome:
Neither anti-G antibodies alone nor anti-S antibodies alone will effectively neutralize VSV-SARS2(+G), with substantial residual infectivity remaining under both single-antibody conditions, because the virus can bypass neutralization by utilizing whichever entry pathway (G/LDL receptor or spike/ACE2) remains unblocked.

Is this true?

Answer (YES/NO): NO